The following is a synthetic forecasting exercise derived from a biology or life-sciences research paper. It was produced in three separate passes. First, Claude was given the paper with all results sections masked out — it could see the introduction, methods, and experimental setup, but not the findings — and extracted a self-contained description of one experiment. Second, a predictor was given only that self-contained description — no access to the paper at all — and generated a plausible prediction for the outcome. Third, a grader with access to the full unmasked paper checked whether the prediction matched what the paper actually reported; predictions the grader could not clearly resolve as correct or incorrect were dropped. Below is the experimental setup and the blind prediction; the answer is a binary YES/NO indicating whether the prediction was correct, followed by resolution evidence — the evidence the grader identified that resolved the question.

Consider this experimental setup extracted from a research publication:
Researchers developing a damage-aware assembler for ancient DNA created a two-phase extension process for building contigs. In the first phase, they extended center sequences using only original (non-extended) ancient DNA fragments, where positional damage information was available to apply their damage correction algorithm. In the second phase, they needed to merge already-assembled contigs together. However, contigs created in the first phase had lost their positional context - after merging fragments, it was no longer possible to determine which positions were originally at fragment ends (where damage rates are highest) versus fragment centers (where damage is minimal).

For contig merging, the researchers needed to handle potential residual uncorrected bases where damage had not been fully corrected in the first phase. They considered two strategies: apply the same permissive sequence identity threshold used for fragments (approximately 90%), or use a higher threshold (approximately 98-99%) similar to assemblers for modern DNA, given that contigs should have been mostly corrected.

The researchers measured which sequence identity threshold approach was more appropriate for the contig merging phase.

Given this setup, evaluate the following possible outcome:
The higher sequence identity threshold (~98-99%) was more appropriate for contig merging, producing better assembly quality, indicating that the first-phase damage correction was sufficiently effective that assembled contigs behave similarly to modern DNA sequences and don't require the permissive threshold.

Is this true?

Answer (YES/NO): NO